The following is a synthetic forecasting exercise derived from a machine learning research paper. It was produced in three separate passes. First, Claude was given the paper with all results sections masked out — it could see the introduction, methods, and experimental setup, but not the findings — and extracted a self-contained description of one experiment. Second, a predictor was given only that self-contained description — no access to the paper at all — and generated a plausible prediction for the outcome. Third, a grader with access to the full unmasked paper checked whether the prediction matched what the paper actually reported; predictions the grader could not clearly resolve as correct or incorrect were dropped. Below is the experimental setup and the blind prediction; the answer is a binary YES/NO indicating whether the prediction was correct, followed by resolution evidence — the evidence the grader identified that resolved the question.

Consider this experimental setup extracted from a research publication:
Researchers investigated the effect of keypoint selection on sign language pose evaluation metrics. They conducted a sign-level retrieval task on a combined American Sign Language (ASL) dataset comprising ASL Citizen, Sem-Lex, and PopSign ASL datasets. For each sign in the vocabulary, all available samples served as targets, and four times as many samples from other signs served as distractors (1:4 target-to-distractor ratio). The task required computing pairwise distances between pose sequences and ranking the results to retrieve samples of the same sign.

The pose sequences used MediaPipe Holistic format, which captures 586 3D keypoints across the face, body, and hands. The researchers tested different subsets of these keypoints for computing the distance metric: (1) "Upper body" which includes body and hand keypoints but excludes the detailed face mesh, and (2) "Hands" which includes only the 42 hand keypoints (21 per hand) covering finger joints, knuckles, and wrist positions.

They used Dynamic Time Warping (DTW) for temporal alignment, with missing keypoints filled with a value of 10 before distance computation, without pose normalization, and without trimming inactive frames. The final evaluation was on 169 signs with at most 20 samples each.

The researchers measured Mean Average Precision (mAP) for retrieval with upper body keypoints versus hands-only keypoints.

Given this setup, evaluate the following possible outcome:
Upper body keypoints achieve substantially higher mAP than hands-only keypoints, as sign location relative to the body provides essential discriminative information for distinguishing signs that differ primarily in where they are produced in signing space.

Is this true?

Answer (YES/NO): NO